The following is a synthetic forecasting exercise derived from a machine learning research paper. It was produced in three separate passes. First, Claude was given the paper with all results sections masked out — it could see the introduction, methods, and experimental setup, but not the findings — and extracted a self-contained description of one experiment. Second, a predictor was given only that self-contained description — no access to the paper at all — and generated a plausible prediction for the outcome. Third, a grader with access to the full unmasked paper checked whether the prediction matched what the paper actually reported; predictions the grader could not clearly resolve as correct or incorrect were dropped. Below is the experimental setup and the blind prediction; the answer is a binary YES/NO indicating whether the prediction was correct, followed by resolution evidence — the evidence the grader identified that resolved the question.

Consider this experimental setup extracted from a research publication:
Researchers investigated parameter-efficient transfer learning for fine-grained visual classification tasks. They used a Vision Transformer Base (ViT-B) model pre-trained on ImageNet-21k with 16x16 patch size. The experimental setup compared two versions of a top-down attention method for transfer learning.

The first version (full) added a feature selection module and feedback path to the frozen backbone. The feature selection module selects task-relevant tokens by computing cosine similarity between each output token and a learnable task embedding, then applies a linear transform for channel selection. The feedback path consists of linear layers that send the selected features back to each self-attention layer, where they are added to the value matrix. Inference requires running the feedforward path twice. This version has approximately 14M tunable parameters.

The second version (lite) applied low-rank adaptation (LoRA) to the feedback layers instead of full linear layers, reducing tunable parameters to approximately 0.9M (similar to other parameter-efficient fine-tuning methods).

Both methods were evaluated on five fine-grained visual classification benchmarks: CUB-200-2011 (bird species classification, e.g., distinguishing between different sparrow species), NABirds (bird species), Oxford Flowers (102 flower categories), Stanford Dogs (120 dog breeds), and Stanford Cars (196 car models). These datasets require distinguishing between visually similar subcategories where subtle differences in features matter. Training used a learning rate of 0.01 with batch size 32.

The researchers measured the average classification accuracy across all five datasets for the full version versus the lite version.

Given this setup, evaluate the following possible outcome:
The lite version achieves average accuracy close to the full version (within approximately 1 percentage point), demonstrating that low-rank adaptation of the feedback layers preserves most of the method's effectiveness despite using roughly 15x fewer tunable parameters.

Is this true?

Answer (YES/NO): YES